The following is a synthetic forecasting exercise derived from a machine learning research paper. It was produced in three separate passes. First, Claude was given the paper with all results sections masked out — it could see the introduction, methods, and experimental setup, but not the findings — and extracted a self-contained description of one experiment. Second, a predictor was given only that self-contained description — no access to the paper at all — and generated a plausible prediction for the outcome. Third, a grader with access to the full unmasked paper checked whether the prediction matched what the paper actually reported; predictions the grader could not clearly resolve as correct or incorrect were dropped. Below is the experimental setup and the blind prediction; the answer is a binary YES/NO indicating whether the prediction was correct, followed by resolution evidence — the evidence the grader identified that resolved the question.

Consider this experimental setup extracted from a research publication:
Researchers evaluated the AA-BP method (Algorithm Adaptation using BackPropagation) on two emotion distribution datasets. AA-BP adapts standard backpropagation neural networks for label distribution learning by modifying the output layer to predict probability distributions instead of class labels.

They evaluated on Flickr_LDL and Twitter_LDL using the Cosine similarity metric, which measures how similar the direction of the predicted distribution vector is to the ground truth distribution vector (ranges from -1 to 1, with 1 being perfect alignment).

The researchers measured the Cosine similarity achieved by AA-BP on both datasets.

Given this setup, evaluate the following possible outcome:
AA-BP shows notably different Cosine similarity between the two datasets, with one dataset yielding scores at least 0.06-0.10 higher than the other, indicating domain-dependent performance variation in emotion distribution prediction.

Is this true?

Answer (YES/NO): NO